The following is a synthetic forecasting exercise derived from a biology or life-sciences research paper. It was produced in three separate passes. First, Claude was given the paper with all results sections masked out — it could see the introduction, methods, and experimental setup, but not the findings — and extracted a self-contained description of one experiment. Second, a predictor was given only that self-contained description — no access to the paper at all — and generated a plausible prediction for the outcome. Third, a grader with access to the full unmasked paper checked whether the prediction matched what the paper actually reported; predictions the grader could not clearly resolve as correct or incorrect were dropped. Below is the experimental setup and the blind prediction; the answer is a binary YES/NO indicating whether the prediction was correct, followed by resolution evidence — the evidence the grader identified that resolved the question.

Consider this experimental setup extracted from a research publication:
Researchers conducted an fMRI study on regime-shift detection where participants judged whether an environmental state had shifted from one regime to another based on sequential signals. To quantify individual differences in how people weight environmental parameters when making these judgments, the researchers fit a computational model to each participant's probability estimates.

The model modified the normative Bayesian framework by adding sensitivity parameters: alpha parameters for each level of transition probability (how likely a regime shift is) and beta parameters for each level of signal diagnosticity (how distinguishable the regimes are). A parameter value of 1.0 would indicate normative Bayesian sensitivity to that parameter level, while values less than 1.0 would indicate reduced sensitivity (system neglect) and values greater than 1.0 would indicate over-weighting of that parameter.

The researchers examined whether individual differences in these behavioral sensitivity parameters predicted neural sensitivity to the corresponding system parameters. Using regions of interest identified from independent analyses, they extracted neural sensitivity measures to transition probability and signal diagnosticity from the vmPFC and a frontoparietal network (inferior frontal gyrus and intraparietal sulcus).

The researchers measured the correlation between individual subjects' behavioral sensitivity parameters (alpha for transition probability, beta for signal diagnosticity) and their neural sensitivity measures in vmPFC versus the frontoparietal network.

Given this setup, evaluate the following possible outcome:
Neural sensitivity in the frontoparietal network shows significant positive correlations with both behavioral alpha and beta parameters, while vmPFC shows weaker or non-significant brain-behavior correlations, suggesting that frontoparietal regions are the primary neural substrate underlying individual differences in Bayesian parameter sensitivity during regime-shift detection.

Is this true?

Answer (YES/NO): NO